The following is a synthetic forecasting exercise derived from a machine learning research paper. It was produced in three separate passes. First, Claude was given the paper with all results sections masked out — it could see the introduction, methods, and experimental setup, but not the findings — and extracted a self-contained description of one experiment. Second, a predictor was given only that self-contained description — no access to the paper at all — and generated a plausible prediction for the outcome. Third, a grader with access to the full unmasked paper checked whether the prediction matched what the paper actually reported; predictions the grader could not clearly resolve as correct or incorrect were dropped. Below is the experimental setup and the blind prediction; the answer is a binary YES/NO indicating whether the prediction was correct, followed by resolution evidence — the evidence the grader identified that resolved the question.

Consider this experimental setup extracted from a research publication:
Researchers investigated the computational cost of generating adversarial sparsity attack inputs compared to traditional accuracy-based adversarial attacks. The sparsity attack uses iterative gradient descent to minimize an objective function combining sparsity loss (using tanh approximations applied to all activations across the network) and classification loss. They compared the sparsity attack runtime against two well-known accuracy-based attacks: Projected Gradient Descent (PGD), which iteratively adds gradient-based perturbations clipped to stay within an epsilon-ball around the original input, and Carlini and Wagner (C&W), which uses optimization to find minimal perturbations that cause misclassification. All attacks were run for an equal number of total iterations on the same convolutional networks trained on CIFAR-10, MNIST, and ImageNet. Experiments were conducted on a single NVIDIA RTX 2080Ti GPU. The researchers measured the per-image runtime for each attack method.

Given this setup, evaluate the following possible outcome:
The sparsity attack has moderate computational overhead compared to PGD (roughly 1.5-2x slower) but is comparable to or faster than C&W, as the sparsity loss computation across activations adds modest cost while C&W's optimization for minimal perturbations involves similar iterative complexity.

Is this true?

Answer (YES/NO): NO